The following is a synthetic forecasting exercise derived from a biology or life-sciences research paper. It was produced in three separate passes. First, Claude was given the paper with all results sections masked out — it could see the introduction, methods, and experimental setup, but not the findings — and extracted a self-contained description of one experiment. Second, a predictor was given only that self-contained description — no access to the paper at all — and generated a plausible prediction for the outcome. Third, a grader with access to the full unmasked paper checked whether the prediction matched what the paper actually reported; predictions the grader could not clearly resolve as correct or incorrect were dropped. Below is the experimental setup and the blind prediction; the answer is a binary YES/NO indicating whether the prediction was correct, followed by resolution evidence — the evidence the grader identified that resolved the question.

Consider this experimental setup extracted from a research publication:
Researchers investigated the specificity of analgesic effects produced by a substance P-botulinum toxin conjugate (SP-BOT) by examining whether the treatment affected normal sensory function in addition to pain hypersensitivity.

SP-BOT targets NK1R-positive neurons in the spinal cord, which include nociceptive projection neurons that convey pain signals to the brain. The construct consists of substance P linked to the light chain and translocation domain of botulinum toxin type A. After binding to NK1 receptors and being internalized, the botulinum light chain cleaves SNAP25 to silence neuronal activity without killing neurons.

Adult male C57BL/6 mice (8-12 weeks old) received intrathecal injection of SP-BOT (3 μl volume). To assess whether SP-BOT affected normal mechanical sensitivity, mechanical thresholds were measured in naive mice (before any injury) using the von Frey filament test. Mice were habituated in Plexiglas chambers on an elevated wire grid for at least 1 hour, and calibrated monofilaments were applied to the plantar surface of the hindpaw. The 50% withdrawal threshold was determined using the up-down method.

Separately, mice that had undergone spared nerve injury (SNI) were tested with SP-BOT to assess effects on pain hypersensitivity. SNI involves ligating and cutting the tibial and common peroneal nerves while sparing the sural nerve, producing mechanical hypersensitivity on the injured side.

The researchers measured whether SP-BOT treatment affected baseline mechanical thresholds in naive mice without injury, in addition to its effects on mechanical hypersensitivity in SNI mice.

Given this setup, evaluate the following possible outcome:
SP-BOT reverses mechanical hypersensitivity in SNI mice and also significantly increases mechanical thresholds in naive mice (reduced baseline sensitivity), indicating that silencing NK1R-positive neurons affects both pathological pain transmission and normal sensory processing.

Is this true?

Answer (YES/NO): NO